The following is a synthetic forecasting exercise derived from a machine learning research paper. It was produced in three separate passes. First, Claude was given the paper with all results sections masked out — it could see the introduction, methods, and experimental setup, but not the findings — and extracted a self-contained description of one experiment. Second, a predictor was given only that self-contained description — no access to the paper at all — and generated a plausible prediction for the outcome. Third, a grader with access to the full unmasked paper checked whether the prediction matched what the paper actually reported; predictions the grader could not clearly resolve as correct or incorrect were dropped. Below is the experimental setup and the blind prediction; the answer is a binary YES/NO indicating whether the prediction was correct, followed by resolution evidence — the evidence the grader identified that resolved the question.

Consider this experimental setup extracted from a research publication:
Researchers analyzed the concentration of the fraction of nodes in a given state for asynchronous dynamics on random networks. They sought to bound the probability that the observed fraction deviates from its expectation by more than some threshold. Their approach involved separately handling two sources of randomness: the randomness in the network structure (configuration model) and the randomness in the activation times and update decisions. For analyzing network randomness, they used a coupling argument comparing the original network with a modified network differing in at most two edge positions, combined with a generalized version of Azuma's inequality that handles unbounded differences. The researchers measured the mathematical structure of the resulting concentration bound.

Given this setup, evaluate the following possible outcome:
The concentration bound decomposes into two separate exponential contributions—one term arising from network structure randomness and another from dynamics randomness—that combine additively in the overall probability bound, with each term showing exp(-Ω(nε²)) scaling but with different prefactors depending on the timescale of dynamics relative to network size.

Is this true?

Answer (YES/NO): NO